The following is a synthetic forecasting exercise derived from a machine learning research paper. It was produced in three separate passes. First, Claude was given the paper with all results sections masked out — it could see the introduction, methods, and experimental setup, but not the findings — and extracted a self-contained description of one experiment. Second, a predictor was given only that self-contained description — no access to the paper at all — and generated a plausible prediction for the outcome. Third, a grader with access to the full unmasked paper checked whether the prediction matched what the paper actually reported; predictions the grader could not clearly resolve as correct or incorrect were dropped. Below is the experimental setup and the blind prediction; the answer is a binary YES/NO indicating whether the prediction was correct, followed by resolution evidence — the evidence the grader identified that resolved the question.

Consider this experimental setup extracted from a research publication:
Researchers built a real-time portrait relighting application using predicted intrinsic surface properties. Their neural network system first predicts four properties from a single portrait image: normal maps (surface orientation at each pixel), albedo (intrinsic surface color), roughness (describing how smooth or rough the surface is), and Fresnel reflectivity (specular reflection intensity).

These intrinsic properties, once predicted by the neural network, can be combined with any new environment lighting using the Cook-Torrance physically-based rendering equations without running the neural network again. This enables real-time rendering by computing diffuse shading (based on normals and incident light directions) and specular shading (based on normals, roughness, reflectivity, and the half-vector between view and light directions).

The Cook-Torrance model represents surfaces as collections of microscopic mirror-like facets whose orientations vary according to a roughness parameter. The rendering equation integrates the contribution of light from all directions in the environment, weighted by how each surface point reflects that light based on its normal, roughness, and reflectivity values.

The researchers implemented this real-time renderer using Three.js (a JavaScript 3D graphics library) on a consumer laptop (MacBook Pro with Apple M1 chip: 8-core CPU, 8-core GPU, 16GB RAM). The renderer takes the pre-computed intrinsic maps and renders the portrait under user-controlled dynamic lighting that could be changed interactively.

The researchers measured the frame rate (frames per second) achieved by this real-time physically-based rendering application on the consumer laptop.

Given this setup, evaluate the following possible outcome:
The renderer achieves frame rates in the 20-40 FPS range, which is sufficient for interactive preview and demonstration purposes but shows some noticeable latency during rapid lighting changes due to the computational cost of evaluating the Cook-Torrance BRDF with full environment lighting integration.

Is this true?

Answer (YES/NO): YES